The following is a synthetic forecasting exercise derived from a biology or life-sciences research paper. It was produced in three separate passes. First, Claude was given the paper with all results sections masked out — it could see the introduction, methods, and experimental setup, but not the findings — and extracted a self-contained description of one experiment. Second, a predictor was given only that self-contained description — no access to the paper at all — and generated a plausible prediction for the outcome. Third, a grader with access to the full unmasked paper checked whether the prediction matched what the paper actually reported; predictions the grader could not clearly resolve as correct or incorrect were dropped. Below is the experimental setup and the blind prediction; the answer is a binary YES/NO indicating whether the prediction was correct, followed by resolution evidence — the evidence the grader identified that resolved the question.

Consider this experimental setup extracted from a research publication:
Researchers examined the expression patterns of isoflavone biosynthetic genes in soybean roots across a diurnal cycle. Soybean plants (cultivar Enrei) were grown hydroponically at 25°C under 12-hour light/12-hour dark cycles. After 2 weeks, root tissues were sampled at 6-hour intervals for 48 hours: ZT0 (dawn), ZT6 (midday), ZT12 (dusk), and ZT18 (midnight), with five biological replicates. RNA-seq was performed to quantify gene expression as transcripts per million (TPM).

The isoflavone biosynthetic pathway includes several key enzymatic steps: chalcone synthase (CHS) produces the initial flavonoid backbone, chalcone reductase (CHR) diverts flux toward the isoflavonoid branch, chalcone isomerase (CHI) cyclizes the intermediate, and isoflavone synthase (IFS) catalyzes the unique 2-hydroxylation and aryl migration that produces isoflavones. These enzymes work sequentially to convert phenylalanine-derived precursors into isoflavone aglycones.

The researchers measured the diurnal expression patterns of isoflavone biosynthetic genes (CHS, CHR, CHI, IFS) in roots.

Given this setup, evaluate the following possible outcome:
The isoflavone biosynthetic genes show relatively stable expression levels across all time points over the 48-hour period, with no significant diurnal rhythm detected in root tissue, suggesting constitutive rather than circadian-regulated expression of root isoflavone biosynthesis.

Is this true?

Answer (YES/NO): NO